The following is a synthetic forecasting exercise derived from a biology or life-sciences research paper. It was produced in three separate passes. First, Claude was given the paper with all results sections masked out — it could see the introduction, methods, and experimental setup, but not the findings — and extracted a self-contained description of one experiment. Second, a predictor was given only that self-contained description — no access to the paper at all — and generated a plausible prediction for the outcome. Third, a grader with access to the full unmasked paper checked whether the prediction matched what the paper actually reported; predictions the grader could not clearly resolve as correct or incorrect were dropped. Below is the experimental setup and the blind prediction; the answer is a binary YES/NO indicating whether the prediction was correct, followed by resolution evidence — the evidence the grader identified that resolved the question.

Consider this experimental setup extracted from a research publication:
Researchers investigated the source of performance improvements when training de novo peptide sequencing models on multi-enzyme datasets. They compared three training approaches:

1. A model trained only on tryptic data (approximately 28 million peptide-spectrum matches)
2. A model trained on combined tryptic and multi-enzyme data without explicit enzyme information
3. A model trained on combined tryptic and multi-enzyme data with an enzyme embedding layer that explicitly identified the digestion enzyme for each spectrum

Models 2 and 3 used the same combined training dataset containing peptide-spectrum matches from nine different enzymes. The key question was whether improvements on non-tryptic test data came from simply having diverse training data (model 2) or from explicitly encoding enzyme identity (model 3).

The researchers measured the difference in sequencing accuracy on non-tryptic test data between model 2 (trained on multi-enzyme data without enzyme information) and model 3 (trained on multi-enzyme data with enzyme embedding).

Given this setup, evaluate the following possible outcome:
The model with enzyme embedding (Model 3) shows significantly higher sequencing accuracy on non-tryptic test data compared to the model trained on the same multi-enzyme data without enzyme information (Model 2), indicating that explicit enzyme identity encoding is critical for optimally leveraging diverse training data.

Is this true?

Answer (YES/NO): NO